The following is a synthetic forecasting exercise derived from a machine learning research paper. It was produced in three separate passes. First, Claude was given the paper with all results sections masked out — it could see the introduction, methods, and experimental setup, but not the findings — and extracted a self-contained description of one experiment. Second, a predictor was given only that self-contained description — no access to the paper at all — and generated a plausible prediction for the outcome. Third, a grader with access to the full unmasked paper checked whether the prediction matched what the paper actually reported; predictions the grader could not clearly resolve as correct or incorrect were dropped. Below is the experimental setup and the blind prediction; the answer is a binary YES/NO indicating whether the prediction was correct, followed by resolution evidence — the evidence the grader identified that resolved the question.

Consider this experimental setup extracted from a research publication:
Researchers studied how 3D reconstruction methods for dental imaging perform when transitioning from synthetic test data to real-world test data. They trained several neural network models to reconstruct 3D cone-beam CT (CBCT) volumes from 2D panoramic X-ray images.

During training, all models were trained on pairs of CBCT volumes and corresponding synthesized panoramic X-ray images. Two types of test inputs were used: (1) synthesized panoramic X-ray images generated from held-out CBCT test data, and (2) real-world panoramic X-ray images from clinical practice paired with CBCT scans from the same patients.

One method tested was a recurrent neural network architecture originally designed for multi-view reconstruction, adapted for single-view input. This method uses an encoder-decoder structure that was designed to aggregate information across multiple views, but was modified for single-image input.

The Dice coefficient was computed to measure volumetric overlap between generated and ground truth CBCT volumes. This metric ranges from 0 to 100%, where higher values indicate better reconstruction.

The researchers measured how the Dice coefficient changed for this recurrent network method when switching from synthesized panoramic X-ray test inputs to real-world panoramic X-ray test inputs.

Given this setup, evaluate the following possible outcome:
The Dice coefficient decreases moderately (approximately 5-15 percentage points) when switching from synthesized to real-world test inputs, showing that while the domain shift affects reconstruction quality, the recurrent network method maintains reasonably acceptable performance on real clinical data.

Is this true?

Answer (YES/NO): NO